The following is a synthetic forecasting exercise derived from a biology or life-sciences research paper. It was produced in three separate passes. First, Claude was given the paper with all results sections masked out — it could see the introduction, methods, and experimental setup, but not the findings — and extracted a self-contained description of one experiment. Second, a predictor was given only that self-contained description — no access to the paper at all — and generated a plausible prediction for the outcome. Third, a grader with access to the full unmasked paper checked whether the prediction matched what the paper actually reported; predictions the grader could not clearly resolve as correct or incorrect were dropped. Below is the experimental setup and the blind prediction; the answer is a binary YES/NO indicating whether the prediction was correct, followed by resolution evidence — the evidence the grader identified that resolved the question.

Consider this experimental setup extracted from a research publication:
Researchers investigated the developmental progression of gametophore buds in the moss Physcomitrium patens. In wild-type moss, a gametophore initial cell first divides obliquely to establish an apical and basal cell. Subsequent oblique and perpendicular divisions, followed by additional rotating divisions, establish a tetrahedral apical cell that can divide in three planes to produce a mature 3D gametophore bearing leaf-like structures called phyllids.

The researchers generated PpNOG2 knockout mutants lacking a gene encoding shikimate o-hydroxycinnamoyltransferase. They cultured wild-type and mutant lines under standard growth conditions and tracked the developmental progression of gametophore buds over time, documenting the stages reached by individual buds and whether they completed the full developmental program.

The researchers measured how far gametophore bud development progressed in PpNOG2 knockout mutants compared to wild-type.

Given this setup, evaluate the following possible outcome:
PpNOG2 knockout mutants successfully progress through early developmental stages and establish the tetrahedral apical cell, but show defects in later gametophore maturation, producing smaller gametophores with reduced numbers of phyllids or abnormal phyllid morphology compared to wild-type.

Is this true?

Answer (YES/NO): NO